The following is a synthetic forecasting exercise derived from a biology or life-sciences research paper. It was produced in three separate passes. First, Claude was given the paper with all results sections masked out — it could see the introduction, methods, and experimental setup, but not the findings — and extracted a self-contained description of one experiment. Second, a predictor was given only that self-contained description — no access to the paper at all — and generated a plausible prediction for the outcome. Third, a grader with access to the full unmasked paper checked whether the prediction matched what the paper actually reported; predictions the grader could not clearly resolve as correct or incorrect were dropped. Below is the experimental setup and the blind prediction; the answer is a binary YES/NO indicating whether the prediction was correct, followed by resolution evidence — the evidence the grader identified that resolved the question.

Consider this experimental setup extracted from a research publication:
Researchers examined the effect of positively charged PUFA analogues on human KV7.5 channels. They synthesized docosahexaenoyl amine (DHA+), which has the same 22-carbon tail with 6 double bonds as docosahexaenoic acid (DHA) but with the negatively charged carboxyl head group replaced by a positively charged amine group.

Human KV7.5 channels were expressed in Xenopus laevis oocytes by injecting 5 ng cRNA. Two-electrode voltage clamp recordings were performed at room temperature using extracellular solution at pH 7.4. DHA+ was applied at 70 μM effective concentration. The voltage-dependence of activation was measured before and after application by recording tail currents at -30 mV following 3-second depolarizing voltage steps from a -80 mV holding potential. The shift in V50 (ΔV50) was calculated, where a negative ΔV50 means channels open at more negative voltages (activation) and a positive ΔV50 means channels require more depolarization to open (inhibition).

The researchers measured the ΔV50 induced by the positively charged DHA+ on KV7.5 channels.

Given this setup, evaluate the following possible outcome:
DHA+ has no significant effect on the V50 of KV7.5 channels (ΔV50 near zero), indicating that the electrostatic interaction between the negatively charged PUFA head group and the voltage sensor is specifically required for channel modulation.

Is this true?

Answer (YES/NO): NO